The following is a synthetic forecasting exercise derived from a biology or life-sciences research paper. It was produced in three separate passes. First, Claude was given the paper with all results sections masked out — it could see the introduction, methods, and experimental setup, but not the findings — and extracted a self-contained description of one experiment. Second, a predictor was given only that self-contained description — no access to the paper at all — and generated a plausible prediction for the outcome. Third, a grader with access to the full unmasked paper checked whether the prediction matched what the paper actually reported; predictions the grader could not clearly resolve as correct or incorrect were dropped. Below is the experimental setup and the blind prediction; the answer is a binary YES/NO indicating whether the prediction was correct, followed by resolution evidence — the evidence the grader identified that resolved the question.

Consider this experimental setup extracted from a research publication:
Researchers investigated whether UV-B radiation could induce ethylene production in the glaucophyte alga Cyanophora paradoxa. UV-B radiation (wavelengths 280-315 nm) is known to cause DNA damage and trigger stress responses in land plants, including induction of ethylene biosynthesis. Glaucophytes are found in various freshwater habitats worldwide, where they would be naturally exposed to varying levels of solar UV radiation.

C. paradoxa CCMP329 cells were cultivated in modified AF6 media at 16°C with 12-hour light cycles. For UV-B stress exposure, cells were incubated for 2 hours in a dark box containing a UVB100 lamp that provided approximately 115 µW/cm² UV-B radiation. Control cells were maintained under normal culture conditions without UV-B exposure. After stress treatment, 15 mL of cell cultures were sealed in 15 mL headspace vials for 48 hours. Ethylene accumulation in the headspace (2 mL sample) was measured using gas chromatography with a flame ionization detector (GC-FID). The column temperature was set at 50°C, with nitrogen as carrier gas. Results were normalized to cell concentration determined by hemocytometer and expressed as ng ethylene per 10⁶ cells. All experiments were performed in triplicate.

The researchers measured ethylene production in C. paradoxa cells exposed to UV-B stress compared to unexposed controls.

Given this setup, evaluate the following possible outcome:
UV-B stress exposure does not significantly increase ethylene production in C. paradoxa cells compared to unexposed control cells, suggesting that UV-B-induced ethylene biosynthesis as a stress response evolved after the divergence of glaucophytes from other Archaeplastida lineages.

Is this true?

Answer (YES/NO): NO